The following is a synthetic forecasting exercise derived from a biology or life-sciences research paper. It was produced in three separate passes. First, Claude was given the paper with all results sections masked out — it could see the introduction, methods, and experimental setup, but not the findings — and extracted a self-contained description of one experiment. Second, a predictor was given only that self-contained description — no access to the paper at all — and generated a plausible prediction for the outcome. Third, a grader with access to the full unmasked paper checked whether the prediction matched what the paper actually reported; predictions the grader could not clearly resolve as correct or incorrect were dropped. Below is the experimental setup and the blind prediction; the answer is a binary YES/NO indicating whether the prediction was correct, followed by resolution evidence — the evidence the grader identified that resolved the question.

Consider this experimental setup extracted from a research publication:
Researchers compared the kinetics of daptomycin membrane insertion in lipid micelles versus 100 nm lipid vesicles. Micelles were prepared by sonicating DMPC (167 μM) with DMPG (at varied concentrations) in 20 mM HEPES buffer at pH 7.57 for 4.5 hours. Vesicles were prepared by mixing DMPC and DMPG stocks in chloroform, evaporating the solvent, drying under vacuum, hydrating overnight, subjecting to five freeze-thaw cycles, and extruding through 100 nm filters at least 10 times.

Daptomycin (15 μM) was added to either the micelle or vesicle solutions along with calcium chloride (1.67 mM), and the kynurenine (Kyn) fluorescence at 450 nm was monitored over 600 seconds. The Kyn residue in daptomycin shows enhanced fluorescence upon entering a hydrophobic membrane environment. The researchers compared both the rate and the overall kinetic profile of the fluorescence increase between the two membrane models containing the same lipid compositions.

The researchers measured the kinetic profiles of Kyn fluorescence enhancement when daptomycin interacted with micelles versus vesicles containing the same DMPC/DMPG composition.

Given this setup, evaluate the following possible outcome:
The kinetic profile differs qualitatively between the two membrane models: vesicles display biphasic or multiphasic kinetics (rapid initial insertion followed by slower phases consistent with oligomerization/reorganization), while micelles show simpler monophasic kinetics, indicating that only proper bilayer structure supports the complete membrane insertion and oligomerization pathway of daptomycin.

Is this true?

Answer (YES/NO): NO